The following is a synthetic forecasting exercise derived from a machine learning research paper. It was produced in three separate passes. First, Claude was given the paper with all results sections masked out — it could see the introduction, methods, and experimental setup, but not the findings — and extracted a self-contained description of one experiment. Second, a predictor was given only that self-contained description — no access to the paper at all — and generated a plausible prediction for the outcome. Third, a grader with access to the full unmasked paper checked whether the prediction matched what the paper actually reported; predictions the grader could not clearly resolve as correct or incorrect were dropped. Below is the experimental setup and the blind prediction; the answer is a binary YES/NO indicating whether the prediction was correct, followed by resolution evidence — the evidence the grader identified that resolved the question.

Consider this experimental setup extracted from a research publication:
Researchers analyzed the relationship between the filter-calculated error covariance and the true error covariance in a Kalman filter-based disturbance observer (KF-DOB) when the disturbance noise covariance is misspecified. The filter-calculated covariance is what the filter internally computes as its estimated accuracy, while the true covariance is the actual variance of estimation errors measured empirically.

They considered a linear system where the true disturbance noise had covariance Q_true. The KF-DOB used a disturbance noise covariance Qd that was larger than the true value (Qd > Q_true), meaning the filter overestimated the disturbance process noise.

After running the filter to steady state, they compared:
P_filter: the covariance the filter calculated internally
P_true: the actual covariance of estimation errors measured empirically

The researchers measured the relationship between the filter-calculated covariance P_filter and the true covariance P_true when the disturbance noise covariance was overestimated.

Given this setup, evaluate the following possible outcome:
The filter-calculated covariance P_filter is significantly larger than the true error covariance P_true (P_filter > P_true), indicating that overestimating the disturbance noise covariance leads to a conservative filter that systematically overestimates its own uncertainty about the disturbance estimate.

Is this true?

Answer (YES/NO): YES